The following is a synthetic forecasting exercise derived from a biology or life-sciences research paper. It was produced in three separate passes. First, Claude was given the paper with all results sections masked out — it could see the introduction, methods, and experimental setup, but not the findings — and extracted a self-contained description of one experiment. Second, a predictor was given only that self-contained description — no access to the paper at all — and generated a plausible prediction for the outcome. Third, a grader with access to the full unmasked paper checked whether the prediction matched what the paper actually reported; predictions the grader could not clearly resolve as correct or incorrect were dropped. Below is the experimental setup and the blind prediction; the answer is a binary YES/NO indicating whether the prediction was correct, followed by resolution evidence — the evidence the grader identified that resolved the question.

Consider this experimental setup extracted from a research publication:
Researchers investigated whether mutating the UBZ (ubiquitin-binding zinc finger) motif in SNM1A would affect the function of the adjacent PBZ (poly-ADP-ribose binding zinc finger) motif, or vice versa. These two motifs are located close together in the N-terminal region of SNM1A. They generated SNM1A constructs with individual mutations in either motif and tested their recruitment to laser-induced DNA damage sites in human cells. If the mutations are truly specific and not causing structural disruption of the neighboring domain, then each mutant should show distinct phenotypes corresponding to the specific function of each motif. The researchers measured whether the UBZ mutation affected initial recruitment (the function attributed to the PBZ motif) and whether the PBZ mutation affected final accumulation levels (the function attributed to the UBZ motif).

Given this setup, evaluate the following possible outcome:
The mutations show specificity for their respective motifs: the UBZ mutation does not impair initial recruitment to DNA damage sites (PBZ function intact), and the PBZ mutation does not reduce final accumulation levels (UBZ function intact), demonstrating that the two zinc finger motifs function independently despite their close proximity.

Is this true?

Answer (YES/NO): YES